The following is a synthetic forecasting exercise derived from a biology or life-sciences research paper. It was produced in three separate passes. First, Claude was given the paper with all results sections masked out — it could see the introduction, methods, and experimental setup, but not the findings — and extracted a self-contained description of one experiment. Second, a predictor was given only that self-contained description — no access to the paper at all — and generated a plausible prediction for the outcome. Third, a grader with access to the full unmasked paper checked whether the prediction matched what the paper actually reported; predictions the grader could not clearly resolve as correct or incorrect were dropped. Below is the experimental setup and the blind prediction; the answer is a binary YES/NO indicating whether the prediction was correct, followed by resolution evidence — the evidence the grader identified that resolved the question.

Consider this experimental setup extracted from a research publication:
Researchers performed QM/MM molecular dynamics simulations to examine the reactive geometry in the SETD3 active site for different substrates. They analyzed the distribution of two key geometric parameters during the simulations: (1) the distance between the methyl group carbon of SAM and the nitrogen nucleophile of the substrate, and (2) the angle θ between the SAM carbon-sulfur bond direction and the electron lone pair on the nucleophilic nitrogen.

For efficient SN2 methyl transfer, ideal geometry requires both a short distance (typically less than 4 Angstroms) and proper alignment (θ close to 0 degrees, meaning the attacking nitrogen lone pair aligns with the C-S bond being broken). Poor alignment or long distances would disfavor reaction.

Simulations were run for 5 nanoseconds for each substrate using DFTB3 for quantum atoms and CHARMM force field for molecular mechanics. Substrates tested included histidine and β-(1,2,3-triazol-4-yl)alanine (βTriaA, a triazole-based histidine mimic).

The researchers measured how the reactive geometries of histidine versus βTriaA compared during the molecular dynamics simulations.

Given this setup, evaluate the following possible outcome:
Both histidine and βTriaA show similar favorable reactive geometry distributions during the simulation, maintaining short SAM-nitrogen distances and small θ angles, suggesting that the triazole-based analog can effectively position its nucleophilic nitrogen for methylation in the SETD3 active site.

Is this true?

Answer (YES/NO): YES